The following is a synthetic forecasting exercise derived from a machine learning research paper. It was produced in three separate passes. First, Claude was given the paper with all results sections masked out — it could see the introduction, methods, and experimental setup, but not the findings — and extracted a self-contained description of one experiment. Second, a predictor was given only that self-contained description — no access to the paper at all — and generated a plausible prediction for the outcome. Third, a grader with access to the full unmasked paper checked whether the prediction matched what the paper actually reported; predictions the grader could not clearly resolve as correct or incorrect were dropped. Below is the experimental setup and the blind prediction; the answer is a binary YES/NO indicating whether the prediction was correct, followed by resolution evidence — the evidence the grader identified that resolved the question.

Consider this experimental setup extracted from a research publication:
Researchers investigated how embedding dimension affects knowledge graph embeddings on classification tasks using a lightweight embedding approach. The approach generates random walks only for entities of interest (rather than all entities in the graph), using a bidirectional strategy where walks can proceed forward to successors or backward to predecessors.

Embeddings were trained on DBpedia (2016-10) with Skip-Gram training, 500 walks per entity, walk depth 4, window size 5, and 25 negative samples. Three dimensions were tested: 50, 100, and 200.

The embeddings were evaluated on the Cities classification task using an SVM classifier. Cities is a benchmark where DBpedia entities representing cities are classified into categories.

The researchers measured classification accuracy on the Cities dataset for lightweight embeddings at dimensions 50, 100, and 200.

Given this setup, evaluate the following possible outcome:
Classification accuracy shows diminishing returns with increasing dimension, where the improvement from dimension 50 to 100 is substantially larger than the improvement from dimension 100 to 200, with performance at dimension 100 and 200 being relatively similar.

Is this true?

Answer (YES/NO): NO